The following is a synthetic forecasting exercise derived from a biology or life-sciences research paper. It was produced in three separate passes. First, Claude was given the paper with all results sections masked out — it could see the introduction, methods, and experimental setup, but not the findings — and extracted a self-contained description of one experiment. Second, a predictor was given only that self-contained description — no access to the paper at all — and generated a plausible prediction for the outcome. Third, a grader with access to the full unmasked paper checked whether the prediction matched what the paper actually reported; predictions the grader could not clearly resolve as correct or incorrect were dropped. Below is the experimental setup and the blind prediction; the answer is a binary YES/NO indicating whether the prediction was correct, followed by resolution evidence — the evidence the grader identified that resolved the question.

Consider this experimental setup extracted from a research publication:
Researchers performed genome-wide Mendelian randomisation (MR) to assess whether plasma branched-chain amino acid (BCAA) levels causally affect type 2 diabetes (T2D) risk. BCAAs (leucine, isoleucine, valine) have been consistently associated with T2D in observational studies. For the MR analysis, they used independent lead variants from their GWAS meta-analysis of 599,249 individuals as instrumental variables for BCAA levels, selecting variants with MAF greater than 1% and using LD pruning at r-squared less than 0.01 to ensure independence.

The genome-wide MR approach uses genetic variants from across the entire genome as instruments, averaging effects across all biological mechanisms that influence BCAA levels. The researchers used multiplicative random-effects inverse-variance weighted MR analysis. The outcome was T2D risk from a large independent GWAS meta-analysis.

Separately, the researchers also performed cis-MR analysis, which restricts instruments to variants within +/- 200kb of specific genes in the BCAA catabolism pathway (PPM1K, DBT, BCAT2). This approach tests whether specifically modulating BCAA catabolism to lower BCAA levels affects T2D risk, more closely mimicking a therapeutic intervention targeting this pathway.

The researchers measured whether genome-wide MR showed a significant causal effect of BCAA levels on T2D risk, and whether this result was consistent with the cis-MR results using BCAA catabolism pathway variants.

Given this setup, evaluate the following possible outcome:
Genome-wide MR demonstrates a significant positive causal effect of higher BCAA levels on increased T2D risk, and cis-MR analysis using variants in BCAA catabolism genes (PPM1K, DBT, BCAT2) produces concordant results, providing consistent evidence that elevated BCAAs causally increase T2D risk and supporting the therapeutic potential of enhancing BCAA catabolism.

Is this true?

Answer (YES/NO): NO